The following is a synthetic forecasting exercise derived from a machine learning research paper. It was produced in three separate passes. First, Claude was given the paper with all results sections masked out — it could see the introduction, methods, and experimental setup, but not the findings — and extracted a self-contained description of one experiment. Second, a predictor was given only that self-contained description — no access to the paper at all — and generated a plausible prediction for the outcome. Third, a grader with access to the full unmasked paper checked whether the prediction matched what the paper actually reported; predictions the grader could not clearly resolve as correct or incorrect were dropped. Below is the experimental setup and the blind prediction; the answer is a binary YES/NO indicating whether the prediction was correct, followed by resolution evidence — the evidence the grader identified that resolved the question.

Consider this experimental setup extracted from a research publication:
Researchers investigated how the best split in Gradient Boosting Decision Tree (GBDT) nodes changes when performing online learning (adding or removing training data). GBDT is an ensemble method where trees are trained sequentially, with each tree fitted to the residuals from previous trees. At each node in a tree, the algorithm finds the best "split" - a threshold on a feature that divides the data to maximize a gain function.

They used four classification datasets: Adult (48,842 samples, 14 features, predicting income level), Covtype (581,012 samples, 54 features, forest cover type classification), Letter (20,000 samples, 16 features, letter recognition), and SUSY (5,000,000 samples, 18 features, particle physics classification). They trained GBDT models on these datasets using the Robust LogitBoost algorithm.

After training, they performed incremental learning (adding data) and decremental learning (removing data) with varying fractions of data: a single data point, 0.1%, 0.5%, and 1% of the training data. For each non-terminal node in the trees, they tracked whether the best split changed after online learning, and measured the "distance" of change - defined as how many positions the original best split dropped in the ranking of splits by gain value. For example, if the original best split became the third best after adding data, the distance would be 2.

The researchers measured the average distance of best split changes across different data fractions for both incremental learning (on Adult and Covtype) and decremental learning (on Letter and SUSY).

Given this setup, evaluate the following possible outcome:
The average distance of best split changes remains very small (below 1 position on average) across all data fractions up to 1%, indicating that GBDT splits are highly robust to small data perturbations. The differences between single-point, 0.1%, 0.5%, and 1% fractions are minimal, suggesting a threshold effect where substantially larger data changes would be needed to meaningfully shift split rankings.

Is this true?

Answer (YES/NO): NO